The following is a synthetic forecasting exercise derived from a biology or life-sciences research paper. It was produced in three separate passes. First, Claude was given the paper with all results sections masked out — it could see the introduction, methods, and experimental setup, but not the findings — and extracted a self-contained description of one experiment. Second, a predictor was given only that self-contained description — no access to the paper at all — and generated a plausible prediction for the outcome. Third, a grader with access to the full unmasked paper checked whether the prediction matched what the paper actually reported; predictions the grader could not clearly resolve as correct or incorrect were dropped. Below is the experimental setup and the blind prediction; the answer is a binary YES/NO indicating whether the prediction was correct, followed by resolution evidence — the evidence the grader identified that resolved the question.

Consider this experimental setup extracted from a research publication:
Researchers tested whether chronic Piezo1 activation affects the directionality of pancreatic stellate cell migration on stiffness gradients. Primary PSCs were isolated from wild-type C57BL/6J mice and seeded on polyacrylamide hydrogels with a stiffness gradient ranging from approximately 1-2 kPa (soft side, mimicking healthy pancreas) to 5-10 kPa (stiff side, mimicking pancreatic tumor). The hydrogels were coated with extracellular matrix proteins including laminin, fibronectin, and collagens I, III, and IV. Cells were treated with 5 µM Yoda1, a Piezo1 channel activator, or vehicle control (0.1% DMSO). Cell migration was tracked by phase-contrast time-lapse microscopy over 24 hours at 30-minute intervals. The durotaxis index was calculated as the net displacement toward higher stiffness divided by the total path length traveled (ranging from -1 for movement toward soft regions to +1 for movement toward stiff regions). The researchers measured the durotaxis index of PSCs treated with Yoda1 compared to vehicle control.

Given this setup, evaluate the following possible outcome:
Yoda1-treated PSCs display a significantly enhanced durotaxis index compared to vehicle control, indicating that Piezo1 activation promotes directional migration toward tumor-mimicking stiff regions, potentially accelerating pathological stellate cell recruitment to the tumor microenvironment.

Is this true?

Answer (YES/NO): NO